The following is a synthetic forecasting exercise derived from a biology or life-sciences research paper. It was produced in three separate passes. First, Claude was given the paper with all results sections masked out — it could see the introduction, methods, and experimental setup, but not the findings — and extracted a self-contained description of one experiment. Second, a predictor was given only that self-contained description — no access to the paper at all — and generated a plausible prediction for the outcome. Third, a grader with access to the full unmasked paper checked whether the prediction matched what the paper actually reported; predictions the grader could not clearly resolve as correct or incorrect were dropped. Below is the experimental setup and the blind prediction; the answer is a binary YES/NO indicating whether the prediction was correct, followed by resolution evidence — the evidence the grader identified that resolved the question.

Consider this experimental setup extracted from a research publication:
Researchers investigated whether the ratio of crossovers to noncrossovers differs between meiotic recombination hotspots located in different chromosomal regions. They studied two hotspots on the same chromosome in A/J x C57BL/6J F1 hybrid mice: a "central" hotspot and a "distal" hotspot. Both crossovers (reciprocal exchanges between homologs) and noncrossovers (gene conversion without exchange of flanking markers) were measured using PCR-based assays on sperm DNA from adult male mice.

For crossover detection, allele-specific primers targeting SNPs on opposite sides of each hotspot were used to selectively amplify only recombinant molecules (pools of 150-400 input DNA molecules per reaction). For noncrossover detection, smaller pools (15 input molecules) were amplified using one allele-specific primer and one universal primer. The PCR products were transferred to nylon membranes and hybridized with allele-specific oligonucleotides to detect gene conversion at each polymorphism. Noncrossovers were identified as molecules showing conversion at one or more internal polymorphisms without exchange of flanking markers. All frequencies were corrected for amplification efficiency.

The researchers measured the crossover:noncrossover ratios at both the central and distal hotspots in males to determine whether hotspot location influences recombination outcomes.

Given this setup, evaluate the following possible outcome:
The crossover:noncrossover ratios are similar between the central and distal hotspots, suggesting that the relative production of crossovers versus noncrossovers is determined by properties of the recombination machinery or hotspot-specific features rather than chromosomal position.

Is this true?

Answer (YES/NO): NO